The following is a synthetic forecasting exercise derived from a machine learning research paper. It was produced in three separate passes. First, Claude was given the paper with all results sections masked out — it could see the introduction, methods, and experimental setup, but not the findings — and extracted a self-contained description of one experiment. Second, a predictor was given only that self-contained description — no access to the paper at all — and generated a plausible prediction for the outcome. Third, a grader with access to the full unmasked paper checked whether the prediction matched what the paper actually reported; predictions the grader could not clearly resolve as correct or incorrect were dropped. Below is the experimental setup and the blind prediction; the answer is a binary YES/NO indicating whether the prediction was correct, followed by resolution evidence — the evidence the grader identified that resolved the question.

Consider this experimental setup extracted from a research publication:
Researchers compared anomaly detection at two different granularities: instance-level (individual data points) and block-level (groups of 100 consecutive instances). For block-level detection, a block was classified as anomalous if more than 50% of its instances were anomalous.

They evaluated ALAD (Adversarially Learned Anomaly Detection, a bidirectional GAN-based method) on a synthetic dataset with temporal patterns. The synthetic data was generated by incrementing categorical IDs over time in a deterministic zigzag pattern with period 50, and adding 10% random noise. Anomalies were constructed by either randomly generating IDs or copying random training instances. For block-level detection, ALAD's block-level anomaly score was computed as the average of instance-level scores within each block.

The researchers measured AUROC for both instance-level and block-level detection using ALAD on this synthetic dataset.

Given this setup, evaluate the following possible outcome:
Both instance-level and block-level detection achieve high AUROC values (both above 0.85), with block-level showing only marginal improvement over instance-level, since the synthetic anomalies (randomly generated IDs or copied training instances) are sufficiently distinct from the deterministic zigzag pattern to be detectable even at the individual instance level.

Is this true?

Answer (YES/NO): NO